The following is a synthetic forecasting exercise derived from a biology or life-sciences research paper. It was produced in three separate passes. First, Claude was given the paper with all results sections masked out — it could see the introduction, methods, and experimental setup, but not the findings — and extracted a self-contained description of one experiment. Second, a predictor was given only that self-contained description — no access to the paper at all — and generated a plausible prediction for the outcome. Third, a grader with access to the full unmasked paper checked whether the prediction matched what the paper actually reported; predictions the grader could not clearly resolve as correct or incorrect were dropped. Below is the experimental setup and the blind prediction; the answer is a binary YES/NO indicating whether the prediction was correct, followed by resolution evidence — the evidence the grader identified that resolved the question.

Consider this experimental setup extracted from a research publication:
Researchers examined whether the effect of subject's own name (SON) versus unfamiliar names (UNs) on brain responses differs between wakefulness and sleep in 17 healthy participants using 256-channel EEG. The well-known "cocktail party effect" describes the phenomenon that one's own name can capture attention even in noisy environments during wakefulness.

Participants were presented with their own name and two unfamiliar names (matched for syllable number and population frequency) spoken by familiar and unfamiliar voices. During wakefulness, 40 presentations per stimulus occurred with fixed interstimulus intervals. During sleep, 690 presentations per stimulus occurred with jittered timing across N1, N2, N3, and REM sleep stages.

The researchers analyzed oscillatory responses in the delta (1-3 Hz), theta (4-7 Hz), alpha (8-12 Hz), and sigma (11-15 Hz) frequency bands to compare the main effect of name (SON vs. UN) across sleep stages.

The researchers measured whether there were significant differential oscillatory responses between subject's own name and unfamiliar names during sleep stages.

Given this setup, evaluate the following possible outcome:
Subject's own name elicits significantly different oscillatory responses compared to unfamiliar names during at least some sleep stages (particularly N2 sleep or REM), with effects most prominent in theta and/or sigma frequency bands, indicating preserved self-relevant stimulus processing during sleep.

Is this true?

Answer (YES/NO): NO